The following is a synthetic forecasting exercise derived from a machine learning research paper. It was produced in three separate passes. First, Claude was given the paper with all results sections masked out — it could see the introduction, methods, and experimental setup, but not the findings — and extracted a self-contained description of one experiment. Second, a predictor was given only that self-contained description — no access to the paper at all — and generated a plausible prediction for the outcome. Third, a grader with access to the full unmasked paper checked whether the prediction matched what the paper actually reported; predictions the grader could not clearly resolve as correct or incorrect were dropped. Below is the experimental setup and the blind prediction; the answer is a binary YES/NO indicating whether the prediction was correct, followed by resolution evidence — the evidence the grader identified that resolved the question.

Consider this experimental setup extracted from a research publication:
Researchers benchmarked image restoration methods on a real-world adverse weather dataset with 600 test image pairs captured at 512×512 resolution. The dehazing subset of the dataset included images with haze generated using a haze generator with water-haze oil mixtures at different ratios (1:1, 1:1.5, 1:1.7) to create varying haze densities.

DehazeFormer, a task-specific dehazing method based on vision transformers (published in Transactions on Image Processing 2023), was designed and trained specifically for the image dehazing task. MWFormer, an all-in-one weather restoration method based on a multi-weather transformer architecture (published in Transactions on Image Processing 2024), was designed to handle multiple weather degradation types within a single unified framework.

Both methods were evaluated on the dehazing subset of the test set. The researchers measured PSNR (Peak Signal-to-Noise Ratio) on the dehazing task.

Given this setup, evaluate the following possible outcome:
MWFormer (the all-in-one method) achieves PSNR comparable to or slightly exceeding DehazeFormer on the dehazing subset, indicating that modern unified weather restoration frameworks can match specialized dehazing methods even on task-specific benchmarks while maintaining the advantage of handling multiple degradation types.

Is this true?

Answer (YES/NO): YES